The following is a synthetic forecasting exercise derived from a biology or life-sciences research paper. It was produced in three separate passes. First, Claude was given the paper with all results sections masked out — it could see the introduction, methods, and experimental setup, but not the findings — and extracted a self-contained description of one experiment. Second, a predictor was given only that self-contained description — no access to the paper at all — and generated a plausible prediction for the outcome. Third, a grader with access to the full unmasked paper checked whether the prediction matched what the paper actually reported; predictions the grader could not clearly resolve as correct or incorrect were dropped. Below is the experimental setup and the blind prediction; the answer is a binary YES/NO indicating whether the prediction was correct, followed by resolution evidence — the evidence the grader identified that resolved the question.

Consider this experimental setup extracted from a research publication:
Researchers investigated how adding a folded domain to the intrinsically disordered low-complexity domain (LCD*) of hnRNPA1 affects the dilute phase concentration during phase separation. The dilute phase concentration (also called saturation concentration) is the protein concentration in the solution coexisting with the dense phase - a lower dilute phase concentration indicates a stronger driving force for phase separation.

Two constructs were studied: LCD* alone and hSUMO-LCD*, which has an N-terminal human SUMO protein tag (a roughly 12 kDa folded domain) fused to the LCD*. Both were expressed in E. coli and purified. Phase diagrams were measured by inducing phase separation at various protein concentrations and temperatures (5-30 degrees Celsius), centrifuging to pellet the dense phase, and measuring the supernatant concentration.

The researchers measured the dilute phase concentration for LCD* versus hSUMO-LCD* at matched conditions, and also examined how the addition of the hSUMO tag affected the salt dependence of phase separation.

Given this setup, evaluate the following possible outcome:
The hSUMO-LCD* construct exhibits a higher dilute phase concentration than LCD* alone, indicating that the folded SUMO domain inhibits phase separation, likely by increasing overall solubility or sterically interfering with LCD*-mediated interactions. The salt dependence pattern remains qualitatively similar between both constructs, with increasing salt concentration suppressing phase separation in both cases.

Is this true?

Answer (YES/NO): NO